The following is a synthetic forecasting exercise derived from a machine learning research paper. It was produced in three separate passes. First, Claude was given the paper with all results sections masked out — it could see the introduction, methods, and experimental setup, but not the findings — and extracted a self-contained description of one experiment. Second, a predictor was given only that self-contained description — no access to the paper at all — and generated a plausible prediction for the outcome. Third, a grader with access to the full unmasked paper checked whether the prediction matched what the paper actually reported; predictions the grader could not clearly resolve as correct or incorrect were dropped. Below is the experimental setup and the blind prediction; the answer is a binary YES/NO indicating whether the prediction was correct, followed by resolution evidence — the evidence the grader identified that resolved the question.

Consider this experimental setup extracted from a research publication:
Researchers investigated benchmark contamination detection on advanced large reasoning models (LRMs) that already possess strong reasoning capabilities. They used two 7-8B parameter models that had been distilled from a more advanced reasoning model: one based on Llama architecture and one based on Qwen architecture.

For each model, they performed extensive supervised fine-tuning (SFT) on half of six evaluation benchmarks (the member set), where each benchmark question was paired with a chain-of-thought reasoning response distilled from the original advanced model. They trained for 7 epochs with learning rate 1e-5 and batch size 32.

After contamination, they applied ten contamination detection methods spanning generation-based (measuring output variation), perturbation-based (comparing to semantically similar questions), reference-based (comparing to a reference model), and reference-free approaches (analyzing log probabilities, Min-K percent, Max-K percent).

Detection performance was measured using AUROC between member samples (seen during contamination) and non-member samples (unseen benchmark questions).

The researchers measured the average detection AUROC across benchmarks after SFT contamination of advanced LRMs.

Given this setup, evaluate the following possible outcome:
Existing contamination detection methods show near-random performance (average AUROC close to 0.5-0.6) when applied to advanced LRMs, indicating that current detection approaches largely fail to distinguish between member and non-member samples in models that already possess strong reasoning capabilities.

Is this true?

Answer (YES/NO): YES